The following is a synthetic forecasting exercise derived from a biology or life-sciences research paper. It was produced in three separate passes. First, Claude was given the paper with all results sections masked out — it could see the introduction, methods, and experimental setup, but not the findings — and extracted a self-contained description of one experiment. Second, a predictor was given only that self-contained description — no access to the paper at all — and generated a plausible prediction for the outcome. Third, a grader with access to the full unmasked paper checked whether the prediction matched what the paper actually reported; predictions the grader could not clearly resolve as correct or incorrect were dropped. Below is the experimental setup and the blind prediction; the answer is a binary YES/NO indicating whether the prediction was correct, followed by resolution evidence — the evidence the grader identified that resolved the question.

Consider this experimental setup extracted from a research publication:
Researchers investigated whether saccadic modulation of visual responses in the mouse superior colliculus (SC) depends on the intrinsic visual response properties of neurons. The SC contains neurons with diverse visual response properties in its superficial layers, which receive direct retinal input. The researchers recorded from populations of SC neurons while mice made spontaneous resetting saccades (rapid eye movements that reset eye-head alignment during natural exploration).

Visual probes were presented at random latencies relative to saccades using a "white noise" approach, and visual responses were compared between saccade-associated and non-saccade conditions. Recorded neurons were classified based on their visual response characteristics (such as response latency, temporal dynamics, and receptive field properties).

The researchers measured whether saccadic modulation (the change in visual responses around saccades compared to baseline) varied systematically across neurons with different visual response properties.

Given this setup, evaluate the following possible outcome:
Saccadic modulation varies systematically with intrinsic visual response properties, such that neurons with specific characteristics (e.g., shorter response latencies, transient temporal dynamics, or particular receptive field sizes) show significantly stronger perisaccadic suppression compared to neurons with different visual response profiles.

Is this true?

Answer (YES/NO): NO